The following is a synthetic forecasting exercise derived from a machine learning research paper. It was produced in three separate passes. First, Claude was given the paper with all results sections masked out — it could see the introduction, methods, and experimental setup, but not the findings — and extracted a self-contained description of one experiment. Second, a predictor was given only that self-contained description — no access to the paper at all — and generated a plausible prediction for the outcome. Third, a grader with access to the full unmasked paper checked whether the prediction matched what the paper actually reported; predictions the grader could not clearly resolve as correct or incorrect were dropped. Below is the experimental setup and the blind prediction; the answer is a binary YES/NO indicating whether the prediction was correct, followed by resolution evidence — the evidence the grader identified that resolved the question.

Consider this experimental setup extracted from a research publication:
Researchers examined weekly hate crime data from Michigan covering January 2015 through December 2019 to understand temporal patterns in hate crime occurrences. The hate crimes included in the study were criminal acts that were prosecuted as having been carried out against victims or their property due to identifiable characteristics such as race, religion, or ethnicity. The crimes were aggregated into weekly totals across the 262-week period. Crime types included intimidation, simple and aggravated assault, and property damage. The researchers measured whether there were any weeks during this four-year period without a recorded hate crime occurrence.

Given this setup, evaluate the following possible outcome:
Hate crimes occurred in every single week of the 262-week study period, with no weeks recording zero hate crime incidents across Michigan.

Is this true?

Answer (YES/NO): YES